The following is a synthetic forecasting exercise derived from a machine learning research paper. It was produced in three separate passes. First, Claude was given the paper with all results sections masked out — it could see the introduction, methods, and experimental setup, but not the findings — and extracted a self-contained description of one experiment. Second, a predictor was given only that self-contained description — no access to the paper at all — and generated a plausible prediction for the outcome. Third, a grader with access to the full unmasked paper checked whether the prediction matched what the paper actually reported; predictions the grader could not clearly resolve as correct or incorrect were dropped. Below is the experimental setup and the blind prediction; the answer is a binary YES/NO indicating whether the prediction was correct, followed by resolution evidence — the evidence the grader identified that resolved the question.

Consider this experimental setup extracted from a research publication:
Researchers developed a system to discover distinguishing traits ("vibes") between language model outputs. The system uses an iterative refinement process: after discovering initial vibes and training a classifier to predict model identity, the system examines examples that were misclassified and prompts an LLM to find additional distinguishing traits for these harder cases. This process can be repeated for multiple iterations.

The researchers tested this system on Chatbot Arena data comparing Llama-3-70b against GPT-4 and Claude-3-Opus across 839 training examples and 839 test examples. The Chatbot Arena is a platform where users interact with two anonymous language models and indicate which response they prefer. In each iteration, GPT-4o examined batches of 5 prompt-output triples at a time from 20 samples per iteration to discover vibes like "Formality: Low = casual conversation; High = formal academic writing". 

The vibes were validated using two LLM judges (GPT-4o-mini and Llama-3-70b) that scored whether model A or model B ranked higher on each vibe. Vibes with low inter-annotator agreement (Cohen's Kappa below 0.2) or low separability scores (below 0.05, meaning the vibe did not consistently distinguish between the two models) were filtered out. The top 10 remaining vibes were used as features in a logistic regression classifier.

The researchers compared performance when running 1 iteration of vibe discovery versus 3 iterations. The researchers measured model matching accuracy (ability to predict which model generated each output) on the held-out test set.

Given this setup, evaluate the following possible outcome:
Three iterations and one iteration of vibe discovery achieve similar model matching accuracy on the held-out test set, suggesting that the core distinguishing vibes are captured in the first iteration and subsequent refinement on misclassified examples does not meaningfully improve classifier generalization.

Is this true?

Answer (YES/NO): NO